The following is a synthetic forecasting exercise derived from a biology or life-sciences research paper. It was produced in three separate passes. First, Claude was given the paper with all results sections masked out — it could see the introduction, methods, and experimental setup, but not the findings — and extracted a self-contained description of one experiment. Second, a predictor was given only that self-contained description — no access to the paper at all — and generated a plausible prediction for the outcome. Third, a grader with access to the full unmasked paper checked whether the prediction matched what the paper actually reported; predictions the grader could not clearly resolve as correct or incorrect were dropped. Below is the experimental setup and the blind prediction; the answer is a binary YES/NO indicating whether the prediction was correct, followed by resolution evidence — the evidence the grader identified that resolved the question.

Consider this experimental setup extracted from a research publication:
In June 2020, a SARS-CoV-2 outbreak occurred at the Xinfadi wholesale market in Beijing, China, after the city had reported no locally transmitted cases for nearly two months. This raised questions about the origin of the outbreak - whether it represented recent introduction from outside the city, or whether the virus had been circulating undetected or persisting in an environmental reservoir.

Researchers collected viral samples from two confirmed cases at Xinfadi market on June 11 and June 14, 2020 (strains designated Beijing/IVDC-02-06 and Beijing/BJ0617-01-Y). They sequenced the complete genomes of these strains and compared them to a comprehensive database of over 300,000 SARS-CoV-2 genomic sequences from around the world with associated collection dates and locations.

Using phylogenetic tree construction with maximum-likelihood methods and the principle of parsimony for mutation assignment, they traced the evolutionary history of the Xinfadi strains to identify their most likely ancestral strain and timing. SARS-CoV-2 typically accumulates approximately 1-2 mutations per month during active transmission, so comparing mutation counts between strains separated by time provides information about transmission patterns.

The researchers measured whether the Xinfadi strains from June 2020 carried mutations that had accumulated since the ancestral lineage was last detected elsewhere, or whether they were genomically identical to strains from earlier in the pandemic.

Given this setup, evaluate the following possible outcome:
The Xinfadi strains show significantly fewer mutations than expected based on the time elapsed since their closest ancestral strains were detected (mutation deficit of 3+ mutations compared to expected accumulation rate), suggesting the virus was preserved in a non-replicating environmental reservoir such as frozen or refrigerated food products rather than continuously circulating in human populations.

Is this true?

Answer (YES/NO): YES